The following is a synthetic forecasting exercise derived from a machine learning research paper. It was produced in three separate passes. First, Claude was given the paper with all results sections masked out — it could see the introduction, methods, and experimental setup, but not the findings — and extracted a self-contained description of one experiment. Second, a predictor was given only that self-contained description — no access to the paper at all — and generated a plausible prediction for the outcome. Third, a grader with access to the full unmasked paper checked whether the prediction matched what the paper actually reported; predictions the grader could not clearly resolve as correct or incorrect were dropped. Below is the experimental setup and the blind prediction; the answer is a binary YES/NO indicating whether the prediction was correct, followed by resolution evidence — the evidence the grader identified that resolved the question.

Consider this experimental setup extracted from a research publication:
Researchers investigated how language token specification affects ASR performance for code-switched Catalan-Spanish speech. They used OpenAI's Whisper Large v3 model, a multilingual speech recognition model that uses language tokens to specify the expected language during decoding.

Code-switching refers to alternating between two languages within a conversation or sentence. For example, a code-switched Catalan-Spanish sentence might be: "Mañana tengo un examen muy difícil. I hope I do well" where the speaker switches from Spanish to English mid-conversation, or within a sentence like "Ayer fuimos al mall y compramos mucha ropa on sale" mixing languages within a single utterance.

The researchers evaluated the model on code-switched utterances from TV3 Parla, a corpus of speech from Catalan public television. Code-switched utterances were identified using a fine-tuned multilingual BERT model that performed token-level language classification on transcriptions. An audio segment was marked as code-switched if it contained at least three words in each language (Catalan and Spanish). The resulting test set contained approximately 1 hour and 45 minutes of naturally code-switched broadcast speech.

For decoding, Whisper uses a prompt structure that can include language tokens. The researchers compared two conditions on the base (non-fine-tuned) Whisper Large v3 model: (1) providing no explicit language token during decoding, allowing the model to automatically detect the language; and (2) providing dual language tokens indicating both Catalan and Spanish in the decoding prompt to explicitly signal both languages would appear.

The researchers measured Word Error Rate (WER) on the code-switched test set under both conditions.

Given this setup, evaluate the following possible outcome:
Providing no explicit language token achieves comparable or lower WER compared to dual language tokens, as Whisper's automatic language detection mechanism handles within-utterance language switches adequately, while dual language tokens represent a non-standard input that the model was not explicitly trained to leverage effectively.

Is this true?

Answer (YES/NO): NO